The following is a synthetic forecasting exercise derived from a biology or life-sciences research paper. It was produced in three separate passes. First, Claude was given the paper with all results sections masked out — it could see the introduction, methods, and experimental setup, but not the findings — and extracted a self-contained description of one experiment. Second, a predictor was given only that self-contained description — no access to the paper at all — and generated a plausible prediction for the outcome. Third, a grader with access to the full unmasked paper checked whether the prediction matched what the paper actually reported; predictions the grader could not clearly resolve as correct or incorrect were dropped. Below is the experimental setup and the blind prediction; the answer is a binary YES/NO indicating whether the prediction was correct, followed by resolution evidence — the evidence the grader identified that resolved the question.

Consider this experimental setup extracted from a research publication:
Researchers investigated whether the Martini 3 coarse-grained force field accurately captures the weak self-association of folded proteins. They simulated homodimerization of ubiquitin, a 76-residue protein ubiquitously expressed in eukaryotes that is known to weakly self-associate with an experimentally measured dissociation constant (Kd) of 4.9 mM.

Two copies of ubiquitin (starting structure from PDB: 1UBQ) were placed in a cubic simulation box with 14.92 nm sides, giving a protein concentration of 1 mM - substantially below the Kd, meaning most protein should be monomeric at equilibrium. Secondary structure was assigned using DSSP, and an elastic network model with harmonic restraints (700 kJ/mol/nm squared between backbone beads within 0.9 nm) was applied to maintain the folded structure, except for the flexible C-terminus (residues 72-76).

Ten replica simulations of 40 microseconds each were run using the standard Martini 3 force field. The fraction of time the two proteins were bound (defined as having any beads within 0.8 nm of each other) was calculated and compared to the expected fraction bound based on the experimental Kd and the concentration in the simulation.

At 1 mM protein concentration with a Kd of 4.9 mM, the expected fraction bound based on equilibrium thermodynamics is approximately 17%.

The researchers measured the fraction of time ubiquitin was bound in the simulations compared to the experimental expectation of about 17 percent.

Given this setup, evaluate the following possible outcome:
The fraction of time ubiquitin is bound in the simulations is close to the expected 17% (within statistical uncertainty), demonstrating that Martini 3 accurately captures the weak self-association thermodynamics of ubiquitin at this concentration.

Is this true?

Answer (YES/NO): NO